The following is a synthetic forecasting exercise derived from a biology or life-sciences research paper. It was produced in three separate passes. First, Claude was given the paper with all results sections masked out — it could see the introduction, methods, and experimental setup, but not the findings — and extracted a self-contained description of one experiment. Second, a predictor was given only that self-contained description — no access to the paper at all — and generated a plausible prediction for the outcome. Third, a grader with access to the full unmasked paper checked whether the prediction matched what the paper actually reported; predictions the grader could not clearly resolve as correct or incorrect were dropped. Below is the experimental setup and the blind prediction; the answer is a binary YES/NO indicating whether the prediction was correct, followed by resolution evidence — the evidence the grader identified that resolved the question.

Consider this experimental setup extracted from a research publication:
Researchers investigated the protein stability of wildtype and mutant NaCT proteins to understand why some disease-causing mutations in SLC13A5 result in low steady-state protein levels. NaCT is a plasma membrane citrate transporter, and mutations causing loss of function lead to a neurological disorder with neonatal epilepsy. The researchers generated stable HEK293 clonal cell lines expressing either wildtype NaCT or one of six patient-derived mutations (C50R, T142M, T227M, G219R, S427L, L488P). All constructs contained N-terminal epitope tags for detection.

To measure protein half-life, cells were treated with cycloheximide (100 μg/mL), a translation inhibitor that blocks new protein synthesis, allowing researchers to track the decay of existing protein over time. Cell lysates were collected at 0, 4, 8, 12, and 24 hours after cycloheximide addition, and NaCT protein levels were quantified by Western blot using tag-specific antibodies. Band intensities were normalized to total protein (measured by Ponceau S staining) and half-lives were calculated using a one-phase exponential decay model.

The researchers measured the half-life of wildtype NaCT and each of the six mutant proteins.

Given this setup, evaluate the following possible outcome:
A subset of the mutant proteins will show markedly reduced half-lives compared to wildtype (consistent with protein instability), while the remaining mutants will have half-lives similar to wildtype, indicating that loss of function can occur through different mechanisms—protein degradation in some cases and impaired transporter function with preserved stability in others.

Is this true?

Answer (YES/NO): YES